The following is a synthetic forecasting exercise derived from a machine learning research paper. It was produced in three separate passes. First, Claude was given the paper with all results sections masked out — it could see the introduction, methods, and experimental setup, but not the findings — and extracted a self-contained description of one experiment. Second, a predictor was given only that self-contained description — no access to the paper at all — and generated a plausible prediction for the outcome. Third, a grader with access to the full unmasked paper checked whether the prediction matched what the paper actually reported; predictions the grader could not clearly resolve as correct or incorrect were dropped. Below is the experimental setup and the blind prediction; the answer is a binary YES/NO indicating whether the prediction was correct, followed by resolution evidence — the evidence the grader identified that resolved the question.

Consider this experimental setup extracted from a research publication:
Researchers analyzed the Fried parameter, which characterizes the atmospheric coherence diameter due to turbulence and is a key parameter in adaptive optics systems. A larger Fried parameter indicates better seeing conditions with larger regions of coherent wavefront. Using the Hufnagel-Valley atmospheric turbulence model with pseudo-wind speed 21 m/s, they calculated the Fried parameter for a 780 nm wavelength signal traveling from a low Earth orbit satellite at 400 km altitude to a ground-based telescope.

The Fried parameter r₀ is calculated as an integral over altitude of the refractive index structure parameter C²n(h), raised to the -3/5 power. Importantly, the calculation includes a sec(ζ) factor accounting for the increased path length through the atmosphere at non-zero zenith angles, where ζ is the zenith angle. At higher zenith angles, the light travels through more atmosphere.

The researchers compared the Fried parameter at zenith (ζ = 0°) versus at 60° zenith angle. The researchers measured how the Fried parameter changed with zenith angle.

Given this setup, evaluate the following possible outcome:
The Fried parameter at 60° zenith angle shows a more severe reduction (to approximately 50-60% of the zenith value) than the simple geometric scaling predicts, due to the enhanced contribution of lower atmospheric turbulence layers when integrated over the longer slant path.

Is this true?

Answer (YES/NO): NO